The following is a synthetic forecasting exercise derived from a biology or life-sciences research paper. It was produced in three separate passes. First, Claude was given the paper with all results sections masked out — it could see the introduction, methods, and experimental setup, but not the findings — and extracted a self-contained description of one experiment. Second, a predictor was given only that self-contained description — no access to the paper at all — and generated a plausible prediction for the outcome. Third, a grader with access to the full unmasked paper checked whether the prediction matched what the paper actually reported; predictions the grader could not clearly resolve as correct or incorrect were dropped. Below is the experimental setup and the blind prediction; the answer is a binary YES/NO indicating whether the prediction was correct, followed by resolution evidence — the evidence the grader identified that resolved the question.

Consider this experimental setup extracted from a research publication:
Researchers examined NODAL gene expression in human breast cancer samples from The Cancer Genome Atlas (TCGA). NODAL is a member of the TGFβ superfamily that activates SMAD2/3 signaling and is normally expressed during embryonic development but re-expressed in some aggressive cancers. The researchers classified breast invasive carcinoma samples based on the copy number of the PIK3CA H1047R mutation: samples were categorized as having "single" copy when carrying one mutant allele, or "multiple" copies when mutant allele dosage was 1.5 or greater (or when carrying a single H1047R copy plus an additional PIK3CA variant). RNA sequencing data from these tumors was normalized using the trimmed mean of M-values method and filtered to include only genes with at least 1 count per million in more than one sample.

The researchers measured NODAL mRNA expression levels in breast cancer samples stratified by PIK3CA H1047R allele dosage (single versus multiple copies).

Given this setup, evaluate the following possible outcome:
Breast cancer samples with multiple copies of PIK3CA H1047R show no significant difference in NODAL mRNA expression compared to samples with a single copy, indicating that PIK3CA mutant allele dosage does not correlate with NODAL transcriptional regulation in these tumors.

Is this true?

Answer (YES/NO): NO